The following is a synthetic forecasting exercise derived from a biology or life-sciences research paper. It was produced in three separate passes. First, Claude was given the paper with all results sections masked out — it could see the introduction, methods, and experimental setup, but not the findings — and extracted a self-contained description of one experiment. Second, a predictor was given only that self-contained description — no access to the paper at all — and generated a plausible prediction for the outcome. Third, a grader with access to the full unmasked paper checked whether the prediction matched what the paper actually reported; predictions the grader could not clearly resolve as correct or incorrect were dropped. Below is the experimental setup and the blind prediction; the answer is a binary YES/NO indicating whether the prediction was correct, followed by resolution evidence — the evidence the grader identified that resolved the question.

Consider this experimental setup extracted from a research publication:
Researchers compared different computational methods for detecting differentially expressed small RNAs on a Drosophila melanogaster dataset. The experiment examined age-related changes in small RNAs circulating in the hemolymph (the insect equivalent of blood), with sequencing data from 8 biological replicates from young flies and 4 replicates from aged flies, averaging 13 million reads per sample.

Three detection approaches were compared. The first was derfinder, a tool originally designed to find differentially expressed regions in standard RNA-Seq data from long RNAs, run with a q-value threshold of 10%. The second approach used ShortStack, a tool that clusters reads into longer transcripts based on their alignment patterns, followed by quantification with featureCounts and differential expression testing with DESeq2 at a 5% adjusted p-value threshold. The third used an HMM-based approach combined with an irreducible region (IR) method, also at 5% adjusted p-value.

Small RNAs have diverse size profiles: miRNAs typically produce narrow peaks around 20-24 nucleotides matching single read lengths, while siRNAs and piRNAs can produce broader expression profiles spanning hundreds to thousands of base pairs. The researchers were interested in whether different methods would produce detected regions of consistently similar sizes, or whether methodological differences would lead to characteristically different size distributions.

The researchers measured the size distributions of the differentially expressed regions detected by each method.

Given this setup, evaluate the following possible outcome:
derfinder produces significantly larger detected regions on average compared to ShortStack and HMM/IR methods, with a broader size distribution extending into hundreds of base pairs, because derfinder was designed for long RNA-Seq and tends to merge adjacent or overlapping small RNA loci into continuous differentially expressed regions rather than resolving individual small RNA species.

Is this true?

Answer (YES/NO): NO